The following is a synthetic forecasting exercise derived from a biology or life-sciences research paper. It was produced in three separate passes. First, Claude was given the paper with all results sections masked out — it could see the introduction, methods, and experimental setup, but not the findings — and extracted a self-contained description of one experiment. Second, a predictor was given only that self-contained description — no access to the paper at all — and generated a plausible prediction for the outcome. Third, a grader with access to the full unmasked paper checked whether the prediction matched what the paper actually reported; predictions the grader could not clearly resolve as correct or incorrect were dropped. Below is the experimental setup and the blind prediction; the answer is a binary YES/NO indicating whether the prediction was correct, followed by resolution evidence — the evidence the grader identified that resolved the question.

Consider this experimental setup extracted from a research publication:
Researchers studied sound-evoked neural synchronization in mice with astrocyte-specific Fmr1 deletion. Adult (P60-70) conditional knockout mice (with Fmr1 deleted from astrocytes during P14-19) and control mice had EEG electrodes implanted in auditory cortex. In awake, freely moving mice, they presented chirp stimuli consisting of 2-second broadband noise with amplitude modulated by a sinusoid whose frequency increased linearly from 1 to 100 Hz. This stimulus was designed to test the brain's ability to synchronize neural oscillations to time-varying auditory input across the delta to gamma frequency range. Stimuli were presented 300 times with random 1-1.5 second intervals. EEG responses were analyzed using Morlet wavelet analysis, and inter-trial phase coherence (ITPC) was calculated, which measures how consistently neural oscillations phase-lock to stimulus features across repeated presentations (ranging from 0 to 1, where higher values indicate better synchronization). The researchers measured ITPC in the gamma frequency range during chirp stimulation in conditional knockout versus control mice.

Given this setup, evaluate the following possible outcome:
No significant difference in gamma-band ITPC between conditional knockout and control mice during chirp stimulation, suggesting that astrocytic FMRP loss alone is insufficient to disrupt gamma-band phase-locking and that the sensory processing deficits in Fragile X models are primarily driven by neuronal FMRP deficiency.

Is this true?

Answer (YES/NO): NO